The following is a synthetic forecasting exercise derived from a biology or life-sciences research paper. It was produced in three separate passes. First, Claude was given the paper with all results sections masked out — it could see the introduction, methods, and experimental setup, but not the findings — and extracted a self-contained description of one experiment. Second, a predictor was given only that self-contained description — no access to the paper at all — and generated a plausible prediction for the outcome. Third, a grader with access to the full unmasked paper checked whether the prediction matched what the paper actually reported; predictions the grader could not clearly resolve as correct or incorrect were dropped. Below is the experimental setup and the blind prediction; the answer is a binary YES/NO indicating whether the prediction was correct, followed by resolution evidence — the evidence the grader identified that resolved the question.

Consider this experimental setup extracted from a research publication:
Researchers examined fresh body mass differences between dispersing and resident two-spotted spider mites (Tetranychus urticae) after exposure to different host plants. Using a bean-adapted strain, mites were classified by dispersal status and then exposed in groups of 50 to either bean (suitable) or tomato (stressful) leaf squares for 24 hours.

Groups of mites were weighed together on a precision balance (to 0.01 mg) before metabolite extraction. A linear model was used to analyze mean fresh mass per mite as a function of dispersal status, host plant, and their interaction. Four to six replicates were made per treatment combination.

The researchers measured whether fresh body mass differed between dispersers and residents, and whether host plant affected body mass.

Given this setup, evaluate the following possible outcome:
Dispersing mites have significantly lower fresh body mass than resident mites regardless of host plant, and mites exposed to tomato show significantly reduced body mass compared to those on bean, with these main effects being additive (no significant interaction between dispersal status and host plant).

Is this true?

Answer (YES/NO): NO